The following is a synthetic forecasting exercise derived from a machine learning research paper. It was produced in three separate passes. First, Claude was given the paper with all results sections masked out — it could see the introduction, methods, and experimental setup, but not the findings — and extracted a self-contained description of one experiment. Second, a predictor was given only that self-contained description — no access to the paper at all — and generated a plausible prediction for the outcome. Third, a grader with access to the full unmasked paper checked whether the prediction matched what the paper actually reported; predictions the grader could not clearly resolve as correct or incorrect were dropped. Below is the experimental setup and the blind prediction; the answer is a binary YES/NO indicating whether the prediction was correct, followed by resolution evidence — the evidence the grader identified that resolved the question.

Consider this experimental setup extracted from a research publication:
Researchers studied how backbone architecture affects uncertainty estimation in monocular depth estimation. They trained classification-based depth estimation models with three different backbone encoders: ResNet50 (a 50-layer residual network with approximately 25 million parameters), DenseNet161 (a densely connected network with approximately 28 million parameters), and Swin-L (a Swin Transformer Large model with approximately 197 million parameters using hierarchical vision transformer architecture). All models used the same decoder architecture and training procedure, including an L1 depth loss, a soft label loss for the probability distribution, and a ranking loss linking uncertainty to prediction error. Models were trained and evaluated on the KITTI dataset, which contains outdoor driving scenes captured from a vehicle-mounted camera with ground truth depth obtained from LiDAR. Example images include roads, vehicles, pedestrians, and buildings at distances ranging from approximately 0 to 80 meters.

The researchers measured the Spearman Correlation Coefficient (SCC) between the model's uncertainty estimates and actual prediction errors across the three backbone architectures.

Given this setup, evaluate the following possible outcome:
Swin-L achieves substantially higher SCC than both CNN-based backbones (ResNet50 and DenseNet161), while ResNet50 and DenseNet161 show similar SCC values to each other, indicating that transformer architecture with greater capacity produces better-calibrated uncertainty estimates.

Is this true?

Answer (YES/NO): NO